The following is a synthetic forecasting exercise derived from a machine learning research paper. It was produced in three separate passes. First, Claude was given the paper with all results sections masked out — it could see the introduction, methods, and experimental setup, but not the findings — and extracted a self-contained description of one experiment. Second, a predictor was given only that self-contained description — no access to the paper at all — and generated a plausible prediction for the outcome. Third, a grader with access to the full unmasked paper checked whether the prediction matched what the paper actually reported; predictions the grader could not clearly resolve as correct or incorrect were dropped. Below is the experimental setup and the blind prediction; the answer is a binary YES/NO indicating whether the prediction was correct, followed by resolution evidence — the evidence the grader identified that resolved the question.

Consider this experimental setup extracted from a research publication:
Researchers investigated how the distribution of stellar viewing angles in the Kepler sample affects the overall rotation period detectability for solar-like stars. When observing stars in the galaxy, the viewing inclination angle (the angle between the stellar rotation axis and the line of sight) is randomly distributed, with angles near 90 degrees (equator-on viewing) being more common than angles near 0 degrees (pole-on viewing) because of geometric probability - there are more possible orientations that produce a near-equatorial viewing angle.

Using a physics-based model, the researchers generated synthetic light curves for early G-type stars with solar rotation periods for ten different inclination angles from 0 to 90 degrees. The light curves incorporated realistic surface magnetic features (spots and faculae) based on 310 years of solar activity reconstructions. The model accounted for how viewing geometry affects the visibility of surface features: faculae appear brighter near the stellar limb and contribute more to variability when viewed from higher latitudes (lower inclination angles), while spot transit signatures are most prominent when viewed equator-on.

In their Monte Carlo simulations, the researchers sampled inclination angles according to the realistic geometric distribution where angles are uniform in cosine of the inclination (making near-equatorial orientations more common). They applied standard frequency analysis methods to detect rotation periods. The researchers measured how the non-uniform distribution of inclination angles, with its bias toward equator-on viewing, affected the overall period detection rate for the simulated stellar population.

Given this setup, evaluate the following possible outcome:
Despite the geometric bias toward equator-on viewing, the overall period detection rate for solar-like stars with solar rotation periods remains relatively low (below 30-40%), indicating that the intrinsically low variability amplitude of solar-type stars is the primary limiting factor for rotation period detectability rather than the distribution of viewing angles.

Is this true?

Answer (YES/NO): YES